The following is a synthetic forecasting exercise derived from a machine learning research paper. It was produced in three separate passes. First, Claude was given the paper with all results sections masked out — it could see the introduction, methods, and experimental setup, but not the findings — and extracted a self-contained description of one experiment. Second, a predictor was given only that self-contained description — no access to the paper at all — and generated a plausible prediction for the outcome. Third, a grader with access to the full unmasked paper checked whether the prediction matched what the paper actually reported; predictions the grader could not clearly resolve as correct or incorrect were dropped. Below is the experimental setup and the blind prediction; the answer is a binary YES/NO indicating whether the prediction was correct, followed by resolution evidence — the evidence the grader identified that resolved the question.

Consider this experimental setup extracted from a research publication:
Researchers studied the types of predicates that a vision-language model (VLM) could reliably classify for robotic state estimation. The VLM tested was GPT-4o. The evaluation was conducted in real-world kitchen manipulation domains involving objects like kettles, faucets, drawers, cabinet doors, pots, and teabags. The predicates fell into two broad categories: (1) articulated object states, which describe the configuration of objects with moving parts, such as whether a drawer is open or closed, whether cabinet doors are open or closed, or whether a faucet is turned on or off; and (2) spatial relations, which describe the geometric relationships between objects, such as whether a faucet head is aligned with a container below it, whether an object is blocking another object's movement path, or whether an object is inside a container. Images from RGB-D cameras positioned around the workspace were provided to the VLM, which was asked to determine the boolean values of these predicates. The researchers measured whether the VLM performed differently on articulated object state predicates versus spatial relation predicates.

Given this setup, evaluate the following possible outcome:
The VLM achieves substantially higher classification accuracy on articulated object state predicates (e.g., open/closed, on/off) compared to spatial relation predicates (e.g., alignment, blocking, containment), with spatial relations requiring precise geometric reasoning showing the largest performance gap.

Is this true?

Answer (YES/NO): YES